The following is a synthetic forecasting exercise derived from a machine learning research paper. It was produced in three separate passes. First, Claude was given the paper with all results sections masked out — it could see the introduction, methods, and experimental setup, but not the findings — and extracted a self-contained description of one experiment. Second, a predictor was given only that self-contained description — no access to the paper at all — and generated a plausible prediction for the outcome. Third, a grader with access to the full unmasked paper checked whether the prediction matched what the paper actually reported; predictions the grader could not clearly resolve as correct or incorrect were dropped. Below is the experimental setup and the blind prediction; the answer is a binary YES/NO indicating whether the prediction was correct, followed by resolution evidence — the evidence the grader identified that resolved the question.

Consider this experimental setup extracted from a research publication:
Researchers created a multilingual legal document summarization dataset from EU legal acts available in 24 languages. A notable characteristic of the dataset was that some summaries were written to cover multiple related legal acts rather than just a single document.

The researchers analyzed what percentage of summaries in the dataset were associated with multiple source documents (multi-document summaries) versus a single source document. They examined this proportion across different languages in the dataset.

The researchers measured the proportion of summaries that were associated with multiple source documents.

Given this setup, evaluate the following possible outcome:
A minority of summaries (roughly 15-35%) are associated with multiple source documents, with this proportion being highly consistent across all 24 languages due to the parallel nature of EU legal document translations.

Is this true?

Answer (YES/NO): NO